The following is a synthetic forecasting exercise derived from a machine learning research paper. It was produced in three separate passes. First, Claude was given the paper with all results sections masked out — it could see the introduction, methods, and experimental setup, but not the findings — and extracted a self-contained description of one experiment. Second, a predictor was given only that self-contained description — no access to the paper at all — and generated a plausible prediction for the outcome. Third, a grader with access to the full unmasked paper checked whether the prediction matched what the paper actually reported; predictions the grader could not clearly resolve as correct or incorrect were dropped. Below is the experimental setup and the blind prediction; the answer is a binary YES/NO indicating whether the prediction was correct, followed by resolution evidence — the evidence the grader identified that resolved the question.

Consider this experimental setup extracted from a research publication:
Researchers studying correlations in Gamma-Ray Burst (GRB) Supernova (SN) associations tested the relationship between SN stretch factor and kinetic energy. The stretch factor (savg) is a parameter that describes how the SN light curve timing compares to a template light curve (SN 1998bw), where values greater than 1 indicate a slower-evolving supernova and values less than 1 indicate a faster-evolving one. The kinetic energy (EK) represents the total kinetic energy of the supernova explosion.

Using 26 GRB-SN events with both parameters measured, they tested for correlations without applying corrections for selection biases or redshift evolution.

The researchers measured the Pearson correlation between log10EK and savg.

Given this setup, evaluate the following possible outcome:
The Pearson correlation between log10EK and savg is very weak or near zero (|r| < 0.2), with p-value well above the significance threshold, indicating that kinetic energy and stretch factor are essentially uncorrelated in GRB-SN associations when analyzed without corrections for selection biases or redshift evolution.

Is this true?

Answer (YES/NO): NO